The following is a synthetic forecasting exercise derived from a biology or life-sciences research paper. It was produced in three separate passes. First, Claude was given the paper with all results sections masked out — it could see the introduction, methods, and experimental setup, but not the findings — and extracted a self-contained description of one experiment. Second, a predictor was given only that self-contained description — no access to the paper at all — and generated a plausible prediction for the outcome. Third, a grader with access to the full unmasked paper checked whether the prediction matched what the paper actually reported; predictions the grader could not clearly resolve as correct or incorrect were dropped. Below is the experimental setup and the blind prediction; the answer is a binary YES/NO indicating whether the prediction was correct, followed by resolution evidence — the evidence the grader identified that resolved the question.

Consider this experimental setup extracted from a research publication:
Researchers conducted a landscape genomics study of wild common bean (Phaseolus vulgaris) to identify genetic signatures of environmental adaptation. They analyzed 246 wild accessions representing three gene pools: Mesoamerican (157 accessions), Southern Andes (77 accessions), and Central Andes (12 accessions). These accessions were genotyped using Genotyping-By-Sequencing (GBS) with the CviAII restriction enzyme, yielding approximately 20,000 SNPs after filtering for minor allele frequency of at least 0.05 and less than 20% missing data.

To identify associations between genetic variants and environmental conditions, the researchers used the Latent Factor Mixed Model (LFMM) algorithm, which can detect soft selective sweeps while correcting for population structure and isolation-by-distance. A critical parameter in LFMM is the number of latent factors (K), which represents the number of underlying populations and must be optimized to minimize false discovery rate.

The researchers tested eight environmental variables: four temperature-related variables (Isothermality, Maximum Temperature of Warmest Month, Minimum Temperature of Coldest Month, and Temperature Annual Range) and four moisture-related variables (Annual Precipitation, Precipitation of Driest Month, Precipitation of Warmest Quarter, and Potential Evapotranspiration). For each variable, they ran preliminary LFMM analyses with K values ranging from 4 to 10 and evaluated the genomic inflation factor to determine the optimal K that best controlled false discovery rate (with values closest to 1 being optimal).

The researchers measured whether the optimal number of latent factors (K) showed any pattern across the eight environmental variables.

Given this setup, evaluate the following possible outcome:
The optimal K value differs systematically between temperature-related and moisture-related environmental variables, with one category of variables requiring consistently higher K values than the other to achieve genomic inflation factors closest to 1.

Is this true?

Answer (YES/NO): NO